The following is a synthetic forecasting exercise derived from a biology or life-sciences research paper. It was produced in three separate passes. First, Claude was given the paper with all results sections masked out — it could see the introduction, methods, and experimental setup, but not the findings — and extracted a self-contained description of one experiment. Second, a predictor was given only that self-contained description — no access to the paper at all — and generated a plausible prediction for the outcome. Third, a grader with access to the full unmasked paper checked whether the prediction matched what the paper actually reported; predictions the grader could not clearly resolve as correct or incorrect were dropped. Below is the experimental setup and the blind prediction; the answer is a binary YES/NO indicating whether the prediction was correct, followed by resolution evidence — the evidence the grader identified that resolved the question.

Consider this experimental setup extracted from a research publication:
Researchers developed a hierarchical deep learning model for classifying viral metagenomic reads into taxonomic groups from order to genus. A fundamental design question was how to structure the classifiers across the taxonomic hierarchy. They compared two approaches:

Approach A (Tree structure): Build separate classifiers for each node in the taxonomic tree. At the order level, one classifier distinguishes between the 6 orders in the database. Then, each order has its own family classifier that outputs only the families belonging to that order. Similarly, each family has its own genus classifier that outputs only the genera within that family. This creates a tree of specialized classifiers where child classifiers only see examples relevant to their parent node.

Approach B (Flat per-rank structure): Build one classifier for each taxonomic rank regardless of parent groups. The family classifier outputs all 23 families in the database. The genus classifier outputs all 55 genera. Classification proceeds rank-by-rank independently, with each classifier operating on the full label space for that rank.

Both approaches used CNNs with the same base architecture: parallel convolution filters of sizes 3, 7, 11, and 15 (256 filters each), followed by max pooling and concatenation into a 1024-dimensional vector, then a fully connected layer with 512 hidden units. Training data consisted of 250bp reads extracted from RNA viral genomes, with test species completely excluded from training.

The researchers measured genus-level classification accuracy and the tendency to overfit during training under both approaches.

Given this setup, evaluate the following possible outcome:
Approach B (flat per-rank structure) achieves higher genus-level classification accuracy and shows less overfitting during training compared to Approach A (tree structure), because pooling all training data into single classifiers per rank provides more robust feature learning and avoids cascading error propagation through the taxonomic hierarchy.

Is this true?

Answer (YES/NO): NO